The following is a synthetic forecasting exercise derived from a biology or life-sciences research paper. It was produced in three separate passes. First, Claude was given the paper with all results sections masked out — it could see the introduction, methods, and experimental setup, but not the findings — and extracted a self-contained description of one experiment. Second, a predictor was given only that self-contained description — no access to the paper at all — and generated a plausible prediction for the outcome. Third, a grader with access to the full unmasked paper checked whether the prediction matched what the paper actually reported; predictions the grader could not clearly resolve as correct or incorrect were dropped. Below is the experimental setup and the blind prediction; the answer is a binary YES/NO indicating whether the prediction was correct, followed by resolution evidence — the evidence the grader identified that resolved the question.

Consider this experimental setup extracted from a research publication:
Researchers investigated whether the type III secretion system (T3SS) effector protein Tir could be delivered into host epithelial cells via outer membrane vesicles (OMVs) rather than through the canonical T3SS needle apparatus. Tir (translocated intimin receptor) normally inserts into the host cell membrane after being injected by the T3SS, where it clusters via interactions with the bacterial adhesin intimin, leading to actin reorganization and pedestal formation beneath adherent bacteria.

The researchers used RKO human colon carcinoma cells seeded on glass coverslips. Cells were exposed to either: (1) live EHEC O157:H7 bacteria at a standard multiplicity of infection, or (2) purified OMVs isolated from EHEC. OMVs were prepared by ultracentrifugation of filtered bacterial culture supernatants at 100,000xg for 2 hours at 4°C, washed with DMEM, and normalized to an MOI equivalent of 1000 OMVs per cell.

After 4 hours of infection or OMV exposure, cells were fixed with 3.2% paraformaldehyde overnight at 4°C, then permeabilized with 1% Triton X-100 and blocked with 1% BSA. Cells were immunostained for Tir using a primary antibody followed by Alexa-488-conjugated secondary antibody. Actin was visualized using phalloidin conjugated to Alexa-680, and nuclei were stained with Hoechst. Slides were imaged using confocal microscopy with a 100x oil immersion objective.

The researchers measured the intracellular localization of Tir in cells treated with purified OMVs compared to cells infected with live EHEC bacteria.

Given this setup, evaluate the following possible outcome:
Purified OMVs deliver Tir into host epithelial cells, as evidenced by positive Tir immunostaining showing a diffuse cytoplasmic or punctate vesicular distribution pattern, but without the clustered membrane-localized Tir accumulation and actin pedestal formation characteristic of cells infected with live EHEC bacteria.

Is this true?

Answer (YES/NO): NO